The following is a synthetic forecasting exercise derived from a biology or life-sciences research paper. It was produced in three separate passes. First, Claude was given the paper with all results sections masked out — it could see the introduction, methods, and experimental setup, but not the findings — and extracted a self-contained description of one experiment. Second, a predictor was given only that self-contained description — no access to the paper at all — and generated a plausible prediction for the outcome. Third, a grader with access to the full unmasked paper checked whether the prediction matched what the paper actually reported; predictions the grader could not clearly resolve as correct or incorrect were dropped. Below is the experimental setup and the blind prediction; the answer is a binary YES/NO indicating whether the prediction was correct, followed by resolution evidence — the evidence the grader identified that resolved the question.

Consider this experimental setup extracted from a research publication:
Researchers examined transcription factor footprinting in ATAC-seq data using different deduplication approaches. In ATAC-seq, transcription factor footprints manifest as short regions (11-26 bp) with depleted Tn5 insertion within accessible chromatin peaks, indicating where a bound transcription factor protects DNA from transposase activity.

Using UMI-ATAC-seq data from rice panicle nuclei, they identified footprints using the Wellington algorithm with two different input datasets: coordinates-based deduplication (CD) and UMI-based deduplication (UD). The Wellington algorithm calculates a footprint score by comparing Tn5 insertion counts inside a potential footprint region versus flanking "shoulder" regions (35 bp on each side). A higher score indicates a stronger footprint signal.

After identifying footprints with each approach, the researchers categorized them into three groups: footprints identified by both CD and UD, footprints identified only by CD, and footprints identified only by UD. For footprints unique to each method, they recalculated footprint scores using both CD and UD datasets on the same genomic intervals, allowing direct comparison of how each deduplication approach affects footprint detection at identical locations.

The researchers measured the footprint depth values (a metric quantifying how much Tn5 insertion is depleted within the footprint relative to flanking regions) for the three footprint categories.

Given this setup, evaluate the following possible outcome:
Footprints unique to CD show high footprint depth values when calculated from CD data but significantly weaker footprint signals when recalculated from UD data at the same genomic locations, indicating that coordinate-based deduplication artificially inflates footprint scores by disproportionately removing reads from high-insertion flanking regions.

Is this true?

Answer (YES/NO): NO